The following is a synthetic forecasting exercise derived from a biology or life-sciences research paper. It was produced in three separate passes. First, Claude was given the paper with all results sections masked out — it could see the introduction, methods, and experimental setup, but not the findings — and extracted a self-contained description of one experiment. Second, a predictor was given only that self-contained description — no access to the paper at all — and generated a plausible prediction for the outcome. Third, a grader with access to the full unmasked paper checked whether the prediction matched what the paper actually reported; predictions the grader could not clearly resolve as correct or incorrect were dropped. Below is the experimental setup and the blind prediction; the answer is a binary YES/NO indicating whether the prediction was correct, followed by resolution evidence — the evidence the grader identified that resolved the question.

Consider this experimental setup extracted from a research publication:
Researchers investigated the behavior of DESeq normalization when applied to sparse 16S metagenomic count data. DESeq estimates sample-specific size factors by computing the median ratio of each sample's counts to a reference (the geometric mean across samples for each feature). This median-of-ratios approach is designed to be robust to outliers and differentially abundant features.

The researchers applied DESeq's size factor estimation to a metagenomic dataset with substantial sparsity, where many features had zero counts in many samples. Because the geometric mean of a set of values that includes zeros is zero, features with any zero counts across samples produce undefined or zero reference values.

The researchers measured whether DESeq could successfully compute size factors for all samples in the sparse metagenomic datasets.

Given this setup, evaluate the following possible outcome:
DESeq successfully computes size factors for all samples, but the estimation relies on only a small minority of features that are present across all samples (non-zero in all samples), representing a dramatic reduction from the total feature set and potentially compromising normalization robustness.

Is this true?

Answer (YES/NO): NO